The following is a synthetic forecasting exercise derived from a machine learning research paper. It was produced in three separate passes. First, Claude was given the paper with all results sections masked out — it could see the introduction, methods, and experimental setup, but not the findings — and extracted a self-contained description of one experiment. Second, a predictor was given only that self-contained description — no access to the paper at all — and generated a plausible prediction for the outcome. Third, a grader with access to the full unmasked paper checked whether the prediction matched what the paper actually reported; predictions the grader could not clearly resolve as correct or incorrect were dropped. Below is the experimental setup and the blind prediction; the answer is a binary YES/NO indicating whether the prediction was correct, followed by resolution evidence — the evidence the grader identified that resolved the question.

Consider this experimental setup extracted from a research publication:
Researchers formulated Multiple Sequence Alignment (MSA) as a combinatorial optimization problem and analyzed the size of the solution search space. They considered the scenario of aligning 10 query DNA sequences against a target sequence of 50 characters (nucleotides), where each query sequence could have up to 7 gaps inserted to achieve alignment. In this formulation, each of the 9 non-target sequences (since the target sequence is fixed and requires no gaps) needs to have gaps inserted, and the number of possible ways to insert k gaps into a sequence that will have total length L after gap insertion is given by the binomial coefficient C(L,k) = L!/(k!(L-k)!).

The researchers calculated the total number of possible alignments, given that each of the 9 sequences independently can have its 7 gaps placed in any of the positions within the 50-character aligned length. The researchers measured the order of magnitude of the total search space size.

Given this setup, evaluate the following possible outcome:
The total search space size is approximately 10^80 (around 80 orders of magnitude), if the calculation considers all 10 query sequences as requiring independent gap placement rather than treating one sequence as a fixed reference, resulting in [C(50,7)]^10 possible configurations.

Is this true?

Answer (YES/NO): NO